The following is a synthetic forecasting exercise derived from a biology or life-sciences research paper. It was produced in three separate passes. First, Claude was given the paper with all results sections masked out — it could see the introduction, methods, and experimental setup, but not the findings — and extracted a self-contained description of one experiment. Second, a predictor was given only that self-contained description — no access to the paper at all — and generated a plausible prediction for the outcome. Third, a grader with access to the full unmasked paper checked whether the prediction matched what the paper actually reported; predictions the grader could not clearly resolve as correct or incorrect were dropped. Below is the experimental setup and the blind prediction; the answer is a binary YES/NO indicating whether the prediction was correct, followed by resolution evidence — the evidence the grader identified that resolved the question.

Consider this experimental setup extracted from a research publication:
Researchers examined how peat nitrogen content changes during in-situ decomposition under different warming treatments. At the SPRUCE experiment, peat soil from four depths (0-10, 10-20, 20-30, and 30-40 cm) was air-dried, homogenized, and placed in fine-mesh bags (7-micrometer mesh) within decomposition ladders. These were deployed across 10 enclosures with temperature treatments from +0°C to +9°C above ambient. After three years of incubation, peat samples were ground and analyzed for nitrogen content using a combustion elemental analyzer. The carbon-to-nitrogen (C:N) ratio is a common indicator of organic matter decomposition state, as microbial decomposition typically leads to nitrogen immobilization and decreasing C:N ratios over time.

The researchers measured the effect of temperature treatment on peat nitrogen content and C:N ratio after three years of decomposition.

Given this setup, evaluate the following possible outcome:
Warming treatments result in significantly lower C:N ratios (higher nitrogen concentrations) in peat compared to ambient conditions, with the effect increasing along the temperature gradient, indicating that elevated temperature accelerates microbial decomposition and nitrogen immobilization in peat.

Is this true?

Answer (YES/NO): NO